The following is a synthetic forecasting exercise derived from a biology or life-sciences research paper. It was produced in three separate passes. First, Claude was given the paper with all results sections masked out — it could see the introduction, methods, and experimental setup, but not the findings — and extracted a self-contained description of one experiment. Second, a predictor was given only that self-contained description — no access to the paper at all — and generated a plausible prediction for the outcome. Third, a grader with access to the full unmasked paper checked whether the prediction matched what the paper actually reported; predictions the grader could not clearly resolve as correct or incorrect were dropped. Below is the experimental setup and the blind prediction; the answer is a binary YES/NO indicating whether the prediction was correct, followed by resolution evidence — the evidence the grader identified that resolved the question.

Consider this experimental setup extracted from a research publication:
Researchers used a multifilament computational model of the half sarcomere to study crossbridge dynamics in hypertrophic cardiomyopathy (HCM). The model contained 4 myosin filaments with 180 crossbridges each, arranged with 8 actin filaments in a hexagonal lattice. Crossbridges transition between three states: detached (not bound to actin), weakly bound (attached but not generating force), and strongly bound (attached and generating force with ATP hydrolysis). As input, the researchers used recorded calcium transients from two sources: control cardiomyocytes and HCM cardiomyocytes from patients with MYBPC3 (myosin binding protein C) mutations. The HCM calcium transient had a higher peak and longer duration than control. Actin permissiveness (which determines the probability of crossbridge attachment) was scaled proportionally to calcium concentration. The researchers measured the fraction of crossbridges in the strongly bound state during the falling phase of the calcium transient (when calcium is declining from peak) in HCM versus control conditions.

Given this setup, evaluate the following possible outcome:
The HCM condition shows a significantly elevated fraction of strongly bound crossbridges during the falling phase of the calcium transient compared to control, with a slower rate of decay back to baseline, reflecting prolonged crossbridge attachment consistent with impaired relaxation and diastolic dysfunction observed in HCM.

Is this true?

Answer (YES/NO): YES